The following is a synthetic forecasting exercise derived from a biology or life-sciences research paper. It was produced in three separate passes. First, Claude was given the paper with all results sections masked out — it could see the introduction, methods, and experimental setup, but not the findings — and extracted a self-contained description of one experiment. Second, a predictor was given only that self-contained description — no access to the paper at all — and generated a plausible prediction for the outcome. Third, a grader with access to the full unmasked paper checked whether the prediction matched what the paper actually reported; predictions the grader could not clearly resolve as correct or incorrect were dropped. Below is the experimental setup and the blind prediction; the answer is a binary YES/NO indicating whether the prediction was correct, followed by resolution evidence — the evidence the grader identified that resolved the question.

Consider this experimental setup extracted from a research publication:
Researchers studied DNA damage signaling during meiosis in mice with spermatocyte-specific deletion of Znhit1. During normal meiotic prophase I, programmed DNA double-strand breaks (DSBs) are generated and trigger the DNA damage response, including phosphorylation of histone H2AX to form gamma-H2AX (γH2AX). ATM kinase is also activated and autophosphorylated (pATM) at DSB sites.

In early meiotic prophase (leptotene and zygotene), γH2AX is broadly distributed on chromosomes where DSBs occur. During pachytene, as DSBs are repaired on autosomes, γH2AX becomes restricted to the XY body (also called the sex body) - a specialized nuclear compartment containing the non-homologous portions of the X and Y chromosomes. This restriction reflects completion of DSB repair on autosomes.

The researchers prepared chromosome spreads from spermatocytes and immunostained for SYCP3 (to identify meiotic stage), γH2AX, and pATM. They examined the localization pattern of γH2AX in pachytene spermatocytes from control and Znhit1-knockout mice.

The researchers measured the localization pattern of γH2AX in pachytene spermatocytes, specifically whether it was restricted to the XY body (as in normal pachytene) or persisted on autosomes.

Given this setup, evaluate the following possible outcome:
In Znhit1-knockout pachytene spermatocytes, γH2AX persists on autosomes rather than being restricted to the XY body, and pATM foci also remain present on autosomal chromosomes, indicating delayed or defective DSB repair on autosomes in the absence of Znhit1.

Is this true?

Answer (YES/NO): YES